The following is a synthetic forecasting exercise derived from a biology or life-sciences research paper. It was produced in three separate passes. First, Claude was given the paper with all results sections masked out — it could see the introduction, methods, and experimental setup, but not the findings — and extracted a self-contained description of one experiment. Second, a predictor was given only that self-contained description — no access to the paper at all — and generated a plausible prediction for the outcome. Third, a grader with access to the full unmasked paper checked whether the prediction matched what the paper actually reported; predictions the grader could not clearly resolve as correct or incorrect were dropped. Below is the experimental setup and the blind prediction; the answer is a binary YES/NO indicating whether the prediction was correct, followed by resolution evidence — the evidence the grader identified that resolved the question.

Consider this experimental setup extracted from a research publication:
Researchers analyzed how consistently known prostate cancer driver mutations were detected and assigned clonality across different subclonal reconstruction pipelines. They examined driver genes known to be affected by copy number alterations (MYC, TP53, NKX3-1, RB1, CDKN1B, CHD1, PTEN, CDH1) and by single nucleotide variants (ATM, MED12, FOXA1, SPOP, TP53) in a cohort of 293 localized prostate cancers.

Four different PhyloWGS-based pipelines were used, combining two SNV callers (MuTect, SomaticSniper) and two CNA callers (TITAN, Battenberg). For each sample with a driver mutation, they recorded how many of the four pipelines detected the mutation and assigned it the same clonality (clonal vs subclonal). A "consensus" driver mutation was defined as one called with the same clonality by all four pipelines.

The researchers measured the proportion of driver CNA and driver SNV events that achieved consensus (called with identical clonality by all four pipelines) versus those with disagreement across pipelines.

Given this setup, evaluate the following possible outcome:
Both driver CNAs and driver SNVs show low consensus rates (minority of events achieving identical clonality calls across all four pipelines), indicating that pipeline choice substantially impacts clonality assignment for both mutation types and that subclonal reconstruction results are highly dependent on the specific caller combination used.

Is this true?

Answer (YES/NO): NO